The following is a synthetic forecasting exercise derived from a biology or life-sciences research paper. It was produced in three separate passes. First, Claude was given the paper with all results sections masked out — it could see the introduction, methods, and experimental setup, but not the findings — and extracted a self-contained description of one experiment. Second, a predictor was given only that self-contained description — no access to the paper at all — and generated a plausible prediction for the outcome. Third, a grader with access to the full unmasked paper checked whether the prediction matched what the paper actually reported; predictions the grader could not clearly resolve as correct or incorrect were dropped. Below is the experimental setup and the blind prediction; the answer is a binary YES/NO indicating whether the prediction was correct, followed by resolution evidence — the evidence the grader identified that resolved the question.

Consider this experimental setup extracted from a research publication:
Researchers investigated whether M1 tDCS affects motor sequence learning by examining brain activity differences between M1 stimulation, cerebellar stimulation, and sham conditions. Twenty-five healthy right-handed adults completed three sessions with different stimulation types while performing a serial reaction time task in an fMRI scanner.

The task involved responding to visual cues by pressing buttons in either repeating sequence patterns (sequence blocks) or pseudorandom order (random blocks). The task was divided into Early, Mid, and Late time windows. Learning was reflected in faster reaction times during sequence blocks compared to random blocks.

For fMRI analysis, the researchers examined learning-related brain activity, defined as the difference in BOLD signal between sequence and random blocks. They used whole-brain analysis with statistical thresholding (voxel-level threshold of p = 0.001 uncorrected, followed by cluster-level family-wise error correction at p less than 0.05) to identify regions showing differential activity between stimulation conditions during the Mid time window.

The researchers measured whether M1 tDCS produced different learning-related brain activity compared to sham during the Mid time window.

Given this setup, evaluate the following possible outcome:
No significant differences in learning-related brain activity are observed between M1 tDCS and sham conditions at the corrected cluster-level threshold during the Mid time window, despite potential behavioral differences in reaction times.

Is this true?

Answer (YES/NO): YES